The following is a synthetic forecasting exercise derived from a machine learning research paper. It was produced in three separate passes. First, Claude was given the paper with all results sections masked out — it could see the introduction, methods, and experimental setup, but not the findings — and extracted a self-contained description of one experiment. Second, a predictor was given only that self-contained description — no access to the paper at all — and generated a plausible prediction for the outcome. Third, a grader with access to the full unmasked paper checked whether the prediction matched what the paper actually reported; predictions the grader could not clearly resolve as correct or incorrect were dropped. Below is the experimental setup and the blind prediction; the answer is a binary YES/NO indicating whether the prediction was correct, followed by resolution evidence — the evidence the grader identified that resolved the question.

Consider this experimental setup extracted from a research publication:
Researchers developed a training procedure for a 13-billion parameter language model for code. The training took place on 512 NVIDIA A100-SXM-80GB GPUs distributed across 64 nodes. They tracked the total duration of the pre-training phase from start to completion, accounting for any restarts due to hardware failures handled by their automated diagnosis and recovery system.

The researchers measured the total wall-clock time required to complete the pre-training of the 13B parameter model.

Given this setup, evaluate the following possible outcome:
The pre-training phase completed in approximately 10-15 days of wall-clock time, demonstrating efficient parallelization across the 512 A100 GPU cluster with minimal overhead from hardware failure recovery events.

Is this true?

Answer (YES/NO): NO